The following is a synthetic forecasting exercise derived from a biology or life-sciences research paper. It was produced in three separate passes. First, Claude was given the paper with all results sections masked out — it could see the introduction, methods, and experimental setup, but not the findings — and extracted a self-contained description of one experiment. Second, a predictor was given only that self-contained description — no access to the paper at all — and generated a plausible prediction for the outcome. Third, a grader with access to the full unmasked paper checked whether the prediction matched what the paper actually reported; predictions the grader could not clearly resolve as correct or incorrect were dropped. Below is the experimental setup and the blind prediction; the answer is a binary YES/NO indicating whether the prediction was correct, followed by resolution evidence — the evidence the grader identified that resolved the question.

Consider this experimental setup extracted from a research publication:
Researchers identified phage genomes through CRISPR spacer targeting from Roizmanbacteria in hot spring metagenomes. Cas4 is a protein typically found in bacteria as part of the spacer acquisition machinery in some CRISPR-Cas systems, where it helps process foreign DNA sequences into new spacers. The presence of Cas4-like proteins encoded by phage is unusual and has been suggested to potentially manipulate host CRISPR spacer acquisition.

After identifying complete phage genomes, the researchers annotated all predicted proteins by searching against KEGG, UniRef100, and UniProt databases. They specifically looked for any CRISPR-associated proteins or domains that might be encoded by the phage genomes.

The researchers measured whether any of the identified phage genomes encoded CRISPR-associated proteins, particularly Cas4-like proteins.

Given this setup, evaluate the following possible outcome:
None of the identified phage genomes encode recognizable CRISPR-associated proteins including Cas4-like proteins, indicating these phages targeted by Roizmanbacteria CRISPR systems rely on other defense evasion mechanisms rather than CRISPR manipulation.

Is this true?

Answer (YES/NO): NO